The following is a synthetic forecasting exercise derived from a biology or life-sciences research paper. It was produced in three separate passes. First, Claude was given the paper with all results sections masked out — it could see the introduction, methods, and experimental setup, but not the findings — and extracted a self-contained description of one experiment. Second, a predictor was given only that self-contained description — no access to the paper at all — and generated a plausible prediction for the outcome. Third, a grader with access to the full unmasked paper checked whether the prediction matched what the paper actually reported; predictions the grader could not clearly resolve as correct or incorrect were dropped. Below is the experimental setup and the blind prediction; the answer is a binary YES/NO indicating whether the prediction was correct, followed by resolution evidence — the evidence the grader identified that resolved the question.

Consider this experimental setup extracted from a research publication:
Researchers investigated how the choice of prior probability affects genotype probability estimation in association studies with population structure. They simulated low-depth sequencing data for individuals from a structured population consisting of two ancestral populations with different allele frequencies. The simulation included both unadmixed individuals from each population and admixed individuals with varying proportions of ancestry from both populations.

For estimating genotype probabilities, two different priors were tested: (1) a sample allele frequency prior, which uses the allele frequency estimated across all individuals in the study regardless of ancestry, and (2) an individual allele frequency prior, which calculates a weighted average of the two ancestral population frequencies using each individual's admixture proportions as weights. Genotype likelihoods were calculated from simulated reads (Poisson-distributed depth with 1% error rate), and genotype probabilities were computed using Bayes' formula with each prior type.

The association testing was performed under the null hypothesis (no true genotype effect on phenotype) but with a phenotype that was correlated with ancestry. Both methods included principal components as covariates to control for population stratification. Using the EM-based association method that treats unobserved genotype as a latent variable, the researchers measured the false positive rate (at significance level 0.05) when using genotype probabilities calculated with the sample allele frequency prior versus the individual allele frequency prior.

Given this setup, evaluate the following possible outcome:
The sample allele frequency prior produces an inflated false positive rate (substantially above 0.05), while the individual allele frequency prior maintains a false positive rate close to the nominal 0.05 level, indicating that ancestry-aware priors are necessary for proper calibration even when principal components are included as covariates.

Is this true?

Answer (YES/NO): YES